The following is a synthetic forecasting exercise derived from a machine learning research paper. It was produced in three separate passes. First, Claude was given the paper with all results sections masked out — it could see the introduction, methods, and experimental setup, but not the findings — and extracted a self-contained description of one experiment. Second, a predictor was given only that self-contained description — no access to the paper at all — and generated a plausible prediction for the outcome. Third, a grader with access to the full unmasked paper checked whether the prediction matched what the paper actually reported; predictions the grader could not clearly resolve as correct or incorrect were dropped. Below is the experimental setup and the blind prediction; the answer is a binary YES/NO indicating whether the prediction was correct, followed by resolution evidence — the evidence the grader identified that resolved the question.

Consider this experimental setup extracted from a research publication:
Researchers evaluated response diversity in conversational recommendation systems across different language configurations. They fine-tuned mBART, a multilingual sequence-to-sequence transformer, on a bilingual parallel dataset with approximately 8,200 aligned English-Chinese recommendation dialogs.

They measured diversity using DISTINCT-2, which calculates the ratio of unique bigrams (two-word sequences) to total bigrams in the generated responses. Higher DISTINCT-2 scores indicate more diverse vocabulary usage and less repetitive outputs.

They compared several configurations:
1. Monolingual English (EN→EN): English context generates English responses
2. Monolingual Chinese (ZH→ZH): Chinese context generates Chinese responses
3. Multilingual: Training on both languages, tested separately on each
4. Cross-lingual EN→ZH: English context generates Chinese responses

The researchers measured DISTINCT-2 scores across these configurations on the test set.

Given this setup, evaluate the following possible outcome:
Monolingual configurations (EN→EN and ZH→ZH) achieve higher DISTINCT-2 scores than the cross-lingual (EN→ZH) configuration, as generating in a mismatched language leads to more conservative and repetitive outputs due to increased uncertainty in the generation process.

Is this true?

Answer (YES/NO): NO